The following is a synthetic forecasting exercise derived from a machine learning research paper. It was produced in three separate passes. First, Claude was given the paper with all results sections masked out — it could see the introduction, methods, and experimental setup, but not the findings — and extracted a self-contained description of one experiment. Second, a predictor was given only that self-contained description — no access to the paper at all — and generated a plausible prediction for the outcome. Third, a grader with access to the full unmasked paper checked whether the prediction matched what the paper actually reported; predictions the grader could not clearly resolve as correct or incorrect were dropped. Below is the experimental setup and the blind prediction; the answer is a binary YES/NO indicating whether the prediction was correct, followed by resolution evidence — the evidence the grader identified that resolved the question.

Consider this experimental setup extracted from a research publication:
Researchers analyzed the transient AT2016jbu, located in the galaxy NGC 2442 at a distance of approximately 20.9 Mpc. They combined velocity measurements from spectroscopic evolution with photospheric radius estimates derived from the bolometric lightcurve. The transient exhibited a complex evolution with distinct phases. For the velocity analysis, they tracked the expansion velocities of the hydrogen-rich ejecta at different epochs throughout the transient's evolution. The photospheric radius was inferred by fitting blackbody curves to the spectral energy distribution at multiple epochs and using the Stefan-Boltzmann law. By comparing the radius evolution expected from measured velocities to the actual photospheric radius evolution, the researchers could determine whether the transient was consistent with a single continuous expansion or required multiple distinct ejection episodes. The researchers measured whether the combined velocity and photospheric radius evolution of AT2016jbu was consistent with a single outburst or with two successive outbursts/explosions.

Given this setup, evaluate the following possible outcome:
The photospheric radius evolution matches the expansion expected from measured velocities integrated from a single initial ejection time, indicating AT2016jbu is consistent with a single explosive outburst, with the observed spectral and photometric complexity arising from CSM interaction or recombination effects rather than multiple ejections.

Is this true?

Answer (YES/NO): NO